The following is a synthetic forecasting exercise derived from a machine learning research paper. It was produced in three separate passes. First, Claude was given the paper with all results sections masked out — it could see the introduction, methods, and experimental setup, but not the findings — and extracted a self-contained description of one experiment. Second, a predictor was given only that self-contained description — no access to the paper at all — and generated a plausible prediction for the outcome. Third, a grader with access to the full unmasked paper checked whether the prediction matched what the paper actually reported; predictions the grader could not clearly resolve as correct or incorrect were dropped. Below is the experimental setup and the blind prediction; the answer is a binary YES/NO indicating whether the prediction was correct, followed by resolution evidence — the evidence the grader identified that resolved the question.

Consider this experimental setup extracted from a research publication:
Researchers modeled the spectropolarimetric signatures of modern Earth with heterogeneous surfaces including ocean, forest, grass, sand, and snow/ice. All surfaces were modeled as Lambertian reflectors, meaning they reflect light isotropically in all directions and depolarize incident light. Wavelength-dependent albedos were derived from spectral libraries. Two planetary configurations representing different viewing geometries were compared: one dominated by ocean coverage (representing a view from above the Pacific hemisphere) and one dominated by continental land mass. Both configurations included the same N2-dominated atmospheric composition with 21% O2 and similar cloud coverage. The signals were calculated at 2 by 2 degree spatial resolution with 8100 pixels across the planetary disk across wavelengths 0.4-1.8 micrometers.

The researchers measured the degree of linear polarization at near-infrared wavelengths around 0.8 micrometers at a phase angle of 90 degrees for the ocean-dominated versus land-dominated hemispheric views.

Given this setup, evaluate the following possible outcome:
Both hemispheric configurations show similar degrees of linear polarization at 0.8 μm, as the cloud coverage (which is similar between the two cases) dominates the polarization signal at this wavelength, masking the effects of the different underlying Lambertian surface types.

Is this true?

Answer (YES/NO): NO